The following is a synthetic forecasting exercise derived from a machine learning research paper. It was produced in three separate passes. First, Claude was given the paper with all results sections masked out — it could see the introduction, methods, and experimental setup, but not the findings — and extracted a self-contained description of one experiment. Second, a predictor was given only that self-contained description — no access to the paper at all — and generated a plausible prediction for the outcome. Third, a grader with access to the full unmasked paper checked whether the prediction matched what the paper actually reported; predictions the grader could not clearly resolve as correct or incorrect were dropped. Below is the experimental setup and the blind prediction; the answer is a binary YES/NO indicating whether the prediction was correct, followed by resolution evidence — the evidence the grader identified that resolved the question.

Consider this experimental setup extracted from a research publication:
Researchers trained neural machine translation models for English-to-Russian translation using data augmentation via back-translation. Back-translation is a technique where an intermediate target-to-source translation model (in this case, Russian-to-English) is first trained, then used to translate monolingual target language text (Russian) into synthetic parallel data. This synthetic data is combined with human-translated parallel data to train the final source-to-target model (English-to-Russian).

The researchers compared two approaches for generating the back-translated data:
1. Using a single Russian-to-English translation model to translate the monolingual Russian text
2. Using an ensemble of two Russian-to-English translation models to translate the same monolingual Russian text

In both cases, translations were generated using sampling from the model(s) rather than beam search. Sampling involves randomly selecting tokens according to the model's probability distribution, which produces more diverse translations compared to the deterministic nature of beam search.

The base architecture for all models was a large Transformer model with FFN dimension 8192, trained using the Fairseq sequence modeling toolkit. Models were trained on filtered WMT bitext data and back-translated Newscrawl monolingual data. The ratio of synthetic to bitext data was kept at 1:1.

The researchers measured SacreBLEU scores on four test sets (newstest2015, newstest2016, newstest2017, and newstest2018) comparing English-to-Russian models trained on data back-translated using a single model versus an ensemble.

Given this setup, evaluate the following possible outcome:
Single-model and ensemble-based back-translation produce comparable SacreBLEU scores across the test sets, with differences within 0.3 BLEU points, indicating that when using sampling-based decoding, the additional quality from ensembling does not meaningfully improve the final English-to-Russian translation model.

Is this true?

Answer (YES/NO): NO